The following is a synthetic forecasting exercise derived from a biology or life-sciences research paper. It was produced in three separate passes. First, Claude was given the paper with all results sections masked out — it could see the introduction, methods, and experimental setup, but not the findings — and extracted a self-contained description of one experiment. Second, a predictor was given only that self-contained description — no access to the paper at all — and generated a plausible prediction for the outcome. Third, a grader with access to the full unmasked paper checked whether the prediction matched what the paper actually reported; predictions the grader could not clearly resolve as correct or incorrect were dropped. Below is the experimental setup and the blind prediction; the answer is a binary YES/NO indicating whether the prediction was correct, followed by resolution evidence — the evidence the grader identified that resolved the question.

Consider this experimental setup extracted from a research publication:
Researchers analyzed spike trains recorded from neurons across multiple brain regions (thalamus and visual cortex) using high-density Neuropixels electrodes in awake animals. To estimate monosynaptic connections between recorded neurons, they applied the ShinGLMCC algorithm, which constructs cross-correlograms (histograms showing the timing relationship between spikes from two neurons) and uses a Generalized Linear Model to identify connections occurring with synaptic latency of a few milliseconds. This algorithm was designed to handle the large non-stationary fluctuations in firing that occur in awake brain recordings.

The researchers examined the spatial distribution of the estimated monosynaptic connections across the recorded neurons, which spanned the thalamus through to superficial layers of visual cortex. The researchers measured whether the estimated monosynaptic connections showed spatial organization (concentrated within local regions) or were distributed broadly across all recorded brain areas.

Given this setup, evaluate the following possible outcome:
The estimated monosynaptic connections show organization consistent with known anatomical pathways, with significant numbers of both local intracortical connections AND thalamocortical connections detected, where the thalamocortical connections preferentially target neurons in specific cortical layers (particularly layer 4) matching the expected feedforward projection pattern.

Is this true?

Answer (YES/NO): NO